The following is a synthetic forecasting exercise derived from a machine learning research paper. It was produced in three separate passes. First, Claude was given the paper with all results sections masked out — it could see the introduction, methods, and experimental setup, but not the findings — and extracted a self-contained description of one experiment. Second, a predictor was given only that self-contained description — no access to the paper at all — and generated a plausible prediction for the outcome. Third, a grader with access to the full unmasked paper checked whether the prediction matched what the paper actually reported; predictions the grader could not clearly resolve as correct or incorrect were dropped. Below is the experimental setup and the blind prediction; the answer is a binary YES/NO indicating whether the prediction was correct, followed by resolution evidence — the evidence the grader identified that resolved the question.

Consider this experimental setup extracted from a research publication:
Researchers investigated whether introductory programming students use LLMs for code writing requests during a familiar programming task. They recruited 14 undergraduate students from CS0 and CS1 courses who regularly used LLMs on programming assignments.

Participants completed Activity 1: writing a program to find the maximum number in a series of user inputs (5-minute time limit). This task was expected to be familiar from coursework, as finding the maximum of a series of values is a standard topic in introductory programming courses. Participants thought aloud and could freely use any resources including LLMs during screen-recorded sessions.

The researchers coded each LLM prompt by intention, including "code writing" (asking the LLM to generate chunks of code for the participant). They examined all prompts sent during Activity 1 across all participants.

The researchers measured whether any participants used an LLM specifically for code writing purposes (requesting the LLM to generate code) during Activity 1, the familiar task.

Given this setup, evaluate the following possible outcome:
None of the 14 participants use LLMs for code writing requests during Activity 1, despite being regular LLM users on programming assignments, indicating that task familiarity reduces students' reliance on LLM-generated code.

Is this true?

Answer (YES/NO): YES